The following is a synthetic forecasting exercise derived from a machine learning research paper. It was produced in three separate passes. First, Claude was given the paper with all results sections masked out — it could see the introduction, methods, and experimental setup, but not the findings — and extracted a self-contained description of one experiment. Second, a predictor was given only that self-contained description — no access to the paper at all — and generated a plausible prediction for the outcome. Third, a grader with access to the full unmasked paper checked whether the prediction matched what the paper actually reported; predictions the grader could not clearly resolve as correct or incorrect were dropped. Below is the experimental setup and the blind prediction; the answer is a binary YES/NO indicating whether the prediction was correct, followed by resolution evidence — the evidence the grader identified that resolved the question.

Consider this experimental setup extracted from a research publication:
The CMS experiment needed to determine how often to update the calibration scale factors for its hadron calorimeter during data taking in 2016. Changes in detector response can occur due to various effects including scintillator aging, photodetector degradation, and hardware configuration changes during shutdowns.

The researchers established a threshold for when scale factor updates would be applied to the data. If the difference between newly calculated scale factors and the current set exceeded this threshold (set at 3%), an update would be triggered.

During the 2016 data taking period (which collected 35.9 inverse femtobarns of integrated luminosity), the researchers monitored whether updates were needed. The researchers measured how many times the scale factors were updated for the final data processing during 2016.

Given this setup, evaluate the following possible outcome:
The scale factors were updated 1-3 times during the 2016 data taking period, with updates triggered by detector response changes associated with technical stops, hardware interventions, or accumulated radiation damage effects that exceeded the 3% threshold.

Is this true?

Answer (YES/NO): YES